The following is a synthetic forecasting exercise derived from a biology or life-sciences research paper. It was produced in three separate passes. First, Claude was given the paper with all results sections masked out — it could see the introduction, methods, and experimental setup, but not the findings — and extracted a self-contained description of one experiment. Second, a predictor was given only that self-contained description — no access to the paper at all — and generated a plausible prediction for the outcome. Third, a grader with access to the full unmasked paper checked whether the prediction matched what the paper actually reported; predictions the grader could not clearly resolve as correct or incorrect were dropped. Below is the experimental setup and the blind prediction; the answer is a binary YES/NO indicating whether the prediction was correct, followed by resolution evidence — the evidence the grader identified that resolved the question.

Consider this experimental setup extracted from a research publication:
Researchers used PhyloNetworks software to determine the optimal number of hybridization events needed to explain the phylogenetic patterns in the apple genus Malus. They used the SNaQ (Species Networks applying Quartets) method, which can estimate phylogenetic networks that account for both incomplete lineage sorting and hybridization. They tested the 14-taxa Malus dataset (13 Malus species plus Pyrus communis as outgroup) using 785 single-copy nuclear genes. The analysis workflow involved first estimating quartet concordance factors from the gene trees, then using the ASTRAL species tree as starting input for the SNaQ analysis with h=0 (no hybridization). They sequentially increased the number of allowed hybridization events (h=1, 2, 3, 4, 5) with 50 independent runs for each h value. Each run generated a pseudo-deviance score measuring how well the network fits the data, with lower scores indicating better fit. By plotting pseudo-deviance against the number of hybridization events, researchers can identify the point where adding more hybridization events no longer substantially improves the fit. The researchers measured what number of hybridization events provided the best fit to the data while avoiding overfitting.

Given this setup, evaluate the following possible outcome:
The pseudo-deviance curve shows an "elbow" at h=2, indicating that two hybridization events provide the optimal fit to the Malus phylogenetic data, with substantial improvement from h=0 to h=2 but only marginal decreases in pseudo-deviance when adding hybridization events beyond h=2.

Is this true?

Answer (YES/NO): NO